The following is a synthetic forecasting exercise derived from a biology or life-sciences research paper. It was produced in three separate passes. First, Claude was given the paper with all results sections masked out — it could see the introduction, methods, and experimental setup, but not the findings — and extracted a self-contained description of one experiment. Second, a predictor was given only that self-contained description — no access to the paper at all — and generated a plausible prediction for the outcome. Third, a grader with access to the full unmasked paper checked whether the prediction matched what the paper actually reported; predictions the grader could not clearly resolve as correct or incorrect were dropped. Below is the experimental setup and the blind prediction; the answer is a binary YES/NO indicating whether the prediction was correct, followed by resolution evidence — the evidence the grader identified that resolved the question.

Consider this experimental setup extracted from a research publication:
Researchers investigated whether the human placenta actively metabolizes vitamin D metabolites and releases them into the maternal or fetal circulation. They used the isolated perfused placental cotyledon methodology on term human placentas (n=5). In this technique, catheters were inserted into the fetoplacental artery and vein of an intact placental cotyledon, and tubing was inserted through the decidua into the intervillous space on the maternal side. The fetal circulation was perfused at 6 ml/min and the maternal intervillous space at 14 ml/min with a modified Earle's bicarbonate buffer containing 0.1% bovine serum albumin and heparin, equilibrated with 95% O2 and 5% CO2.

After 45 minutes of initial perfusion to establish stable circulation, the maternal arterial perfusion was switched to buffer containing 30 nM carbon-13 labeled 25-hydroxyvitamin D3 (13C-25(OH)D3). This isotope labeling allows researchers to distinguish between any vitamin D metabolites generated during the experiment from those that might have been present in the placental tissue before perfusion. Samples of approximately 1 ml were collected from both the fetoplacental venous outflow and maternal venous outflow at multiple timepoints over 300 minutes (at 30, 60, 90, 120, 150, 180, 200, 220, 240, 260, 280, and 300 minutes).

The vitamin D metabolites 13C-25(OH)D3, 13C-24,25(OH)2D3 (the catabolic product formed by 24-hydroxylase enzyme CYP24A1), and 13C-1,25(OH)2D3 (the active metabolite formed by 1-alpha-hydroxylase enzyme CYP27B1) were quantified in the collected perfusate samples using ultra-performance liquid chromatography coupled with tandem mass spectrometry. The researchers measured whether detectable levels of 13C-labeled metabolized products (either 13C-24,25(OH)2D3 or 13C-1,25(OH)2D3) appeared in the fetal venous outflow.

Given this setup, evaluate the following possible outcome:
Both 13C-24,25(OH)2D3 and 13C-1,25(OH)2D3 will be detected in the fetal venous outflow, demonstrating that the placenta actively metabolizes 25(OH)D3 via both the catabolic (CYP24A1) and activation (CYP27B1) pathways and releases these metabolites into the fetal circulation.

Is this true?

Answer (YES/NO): YES